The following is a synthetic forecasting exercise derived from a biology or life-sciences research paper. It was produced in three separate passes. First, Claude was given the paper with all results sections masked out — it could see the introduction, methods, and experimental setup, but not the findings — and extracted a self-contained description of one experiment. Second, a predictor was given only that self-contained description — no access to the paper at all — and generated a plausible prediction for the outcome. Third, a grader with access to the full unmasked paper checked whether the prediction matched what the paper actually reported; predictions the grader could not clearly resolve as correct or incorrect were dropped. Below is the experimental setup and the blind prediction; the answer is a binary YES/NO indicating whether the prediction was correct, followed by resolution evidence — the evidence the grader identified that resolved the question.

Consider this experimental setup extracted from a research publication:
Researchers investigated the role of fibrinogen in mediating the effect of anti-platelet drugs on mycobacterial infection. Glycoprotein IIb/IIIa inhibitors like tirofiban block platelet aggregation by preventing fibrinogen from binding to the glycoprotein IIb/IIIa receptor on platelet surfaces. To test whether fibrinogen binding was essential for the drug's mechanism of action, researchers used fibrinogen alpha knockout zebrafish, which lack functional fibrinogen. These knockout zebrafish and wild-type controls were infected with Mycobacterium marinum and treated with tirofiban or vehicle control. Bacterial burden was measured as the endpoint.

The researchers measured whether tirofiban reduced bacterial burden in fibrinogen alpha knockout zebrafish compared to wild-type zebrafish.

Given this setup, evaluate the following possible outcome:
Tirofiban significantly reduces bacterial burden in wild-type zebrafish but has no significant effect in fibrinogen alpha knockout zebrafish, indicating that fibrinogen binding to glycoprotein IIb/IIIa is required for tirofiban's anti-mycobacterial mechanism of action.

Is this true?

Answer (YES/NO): YES